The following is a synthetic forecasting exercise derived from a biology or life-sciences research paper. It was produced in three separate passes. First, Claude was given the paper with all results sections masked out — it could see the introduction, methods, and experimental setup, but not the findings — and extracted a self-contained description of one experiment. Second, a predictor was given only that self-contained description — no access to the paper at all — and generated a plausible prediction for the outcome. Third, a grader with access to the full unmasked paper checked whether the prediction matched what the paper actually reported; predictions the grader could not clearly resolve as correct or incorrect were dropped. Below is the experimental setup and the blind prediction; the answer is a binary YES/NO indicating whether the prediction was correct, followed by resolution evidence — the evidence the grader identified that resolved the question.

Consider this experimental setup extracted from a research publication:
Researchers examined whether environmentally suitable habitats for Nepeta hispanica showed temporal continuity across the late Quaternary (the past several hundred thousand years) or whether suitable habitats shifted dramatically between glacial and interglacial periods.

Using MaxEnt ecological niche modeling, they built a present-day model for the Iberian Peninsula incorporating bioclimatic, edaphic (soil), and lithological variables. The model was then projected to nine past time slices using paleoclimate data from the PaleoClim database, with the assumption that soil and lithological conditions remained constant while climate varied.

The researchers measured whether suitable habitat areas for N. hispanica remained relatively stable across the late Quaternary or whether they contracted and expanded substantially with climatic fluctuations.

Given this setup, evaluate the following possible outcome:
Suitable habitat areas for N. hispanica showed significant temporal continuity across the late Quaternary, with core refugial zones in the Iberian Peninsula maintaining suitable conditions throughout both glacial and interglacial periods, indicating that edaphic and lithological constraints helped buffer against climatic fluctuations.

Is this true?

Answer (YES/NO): NO